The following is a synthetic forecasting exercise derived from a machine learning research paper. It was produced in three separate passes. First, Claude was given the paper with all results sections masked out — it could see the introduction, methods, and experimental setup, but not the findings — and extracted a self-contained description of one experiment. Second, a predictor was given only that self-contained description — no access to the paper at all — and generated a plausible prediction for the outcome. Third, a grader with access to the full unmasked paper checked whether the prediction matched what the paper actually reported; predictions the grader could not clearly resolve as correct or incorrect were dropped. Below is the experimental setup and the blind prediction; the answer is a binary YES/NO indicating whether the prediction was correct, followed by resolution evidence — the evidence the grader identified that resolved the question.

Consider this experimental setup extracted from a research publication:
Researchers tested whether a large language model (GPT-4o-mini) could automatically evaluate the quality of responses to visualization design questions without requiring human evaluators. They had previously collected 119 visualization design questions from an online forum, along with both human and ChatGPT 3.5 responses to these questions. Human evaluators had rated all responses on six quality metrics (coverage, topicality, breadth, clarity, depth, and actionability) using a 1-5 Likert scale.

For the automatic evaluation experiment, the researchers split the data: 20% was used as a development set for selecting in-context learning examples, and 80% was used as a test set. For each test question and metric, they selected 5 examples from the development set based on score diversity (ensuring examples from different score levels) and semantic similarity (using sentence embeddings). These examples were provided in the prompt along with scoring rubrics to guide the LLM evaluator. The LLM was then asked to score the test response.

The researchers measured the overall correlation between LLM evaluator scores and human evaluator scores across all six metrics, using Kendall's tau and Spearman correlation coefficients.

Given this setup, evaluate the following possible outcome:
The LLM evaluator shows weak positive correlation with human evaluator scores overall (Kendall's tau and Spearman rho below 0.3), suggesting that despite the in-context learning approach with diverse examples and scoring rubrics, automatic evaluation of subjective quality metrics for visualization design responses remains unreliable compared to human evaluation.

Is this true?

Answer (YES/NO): NO